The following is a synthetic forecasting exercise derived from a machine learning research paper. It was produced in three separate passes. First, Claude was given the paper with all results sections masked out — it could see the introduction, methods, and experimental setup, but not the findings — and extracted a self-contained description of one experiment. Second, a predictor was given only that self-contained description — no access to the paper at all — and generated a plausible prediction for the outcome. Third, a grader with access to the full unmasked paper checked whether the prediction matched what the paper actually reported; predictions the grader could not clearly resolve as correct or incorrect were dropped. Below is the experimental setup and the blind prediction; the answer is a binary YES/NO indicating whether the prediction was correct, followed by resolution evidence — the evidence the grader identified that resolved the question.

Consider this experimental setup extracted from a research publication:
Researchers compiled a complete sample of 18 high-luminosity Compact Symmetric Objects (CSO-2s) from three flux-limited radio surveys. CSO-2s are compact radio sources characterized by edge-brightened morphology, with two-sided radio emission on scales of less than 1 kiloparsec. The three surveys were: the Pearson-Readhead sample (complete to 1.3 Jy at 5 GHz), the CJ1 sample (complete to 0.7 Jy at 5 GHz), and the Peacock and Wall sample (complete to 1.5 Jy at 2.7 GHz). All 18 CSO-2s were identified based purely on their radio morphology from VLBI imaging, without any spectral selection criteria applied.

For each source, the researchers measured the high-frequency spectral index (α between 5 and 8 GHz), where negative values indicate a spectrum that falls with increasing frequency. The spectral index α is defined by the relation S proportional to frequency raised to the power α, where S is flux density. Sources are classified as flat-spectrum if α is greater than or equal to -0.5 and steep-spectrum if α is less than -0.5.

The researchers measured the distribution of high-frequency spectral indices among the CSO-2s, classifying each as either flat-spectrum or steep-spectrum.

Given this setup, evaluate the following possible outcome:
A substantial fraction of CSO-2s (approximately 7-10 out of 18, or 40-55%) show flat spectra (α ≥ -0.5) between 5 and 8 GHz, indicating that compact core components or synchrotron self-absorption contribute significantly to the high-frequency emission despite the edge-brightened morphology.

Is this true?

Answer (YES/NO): YES